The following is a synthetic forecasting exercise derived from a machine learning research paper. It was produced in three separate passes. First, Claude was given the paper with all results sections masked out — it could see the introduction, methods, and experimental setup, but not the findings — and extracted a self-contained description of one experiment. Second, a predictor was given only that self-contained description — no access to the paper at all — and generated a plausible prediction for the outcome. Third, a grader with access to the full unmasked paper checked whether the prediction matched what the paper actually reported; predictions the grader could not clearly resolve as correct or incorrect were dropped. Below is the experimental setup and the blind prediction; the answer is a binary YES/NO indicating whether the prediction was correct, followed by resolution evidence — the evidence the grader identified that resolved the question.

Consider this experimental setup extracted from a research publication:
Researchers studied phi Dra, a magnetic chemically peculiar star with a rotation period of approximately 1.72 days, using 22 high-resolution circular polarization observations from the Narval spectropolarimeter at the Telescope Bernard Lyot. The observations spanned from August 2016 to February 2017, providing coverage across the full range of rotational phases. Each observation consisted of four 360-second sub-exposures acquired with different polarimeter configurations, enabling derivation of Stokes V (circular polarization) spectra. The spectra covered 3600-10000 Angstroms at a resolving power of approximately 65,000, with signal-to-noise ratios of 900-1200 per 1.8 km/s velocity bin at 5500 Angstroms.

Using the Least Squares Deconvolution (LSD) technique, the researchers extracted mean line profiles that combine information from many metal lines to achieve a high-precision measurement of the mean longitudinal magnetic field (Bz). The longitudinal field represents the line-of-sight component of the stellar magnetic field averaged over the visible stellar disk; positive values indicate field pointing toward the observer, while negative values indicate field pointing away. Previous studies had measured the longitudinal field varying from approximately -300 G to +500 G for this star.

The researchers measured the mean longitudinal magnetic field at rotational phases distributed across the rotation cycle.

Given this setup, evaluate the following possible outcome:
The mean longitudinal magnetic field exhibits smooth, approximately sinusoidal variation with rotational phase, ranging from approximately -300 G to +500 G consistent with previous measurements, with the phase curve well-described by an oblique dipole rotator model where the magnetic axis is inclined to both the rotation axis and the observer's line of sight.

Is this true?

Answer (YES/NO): YES